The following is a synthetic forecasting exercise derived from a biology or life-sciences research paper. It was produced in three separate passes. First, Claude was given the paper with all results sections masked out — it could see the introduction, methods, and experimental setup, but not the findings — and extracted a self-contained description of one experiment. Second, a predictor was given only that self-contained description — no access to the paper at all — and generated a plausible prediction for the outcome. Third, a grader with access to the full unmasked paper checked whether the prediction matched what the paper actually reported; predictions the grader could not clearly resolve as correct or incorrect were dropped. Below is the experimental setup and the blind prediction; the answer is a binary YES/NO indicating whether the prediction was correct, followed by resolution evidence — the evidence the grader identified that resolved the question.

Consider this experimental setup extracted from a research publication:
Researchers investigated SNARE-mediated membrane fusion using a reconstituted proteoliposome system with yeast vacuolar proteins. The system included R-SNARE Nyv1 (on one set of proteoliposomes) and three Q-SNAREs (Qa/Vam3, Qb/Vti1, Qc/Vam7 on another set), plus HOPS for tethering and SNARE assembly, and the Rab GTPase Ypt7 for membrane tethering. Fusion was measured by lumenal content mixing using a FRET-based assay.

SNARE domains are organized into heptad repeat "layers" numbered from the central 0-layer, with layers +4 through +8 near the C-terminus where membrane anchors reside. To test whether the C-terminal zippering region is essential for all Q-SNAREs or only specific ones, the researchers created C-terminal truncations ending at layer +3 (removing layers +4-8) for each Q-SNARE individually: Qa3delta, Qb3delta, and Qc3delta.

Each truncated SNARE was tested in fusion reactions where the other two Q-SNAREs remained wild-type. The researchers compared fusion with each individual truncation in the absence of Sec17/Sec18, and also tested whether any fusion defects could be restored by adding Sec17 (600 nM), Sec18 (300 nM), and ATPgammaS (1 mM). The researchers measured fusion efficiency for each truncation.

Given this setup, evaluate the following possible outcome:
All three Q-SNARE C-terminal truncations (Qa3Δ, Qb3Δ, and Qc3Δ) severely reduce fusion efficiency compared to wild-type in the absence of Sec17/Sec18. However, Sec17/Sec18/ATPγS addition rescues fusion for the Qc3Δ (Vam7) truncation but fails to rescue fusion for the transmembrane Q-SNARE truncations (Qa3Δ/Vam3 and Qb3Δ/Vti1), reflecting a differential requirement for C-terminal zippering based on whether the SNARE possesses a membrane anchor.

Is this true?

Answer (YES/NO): NO